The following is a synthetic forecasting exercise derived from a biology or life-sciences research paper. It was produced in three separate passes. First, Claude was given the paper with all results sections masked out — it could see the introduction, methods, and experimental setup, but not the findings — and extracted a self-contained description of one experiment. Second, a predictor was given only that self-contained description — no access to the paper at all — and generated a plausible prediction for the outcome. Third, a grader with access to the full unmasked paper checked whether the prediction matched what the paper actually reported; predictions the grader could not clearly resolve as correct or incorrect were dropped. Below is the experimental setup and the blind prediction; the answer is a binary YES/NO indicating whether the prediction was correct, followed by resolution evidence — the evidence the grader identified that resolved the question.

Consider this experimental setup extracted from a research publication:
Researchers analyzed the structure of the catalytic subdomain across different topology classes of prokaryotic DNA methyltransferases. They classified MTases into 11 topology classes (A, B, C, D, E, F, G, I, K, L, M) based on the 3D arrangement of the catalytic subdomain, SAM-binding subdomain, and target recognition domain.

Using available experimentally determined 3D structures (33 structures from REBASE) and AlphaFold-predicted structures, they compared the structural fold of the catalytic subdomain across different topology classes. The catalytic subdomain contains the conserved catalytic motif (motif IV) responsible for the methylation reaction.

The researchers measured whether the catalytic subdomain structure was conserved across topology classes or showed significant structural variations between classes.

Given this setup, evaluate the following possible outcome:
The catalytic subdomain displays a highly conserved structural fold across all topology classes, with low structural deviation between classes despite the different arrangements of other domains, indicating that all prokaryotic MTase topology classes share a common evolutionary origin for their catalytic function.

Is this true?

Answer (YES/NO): NO